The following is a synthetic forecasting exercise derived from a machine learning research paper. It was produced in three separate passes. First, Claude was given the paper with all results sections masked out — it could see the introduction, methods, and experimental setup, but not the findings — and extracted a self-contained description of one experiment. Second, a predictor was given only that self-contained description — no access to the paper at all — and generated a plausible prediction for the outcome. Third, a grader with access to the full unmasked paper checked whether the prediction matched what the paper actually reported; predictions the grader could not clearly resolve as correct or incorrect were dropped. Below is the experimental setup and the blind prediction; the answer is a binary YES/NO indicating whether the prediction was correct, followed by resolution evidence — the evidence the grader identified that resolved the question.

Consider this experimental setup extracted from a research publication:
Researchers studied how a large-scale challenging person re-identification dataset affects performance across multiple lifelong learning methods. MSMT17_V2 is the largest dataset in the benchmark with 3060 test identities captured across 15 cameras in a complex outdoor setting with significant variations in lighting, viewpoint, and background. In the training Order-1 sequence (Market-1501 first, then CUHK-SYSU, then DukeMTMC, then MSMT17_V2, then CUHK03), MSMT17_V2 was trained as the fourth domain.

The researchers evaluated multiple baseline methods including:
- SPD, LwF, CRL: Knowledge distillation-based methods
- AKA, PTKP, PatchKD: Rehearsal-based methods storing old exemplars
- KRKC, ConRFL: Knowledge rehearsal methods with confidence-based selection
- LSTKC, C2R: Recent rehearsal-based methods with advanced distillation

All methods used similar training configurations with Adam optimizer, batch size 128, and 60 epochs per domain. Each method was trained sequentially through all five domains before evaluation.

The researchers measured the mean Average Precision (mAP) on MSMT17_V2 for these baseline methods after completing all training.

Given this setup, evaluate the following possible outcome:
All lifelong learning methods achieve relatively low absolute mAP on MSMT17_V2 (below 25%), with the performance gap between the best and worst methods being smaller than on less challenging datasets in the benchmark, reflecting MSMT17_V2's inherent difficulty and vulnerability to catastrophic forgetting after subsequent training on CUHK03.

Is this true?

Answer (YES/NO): NO